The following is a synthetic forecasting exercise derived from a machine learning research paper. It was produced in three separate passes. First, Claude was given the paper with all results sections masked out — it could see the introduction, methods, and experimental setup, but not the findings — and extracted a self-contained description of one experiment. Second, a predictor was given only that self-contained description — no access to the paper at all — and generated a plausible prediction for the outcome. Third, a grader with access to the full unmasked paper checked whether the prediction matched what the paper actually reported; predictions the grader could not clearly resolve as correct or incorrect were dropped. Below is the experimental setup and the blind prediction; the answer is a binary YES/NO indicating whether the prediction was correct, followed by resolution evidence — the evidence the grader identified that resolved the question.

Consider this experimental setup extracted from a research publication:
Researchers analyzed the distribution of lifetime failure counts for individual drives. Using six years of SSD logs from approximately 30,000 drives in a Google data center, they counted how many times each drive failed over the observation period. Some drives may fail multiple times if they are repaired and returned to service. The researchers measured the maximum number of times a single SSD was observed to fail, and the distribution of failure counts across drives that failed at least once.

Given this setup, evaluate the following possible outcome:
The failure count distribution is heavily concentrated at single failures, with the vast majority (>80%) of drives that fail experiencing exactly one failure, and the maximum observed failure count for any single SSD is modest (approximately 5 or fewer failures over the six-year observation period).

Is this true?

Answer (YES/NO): YES